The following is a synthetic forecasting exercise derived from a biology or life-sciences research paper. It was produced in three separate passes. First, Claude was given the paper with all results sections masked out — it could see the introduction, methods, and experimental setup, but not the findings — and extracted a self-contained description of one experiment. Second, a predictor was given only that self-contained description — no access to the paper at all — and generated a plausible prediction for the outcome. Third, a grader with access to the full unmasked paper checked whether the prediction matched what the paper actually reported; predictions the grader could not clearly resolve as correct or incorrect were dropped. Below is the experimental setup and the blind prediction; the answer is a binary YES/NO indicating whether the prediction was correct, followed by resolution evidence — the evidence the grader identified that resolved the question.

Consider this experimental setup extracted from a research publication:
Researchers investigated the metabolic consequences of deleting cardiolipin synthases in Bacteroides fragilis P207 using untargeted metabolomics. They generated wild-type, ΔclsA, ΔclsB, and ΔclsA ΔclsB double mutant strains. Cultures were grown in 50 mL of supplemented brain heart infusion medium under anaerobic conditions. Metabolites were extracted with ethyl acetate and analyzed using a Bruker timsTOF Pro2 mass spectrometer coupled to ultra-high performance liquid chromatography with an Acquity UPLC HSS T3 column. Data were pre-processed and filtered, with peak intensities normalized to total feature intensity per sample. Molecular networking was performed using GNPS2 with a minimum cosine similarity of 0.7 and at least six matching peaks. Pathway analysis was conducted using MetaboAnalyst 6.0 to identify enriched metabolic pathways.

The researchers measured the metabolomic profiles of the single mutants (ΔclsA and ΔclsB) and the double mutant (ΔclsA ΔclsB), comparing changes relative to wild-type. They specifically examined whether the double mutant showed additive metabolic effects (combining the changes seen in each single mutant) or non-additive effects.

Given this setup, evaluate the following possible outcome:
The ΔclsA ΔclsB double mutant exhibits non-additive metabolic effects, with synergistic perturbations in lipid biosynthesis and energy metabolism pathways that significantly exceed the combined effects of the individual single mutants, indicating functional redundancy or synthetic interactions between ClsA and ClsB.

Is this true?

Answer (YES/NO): NO